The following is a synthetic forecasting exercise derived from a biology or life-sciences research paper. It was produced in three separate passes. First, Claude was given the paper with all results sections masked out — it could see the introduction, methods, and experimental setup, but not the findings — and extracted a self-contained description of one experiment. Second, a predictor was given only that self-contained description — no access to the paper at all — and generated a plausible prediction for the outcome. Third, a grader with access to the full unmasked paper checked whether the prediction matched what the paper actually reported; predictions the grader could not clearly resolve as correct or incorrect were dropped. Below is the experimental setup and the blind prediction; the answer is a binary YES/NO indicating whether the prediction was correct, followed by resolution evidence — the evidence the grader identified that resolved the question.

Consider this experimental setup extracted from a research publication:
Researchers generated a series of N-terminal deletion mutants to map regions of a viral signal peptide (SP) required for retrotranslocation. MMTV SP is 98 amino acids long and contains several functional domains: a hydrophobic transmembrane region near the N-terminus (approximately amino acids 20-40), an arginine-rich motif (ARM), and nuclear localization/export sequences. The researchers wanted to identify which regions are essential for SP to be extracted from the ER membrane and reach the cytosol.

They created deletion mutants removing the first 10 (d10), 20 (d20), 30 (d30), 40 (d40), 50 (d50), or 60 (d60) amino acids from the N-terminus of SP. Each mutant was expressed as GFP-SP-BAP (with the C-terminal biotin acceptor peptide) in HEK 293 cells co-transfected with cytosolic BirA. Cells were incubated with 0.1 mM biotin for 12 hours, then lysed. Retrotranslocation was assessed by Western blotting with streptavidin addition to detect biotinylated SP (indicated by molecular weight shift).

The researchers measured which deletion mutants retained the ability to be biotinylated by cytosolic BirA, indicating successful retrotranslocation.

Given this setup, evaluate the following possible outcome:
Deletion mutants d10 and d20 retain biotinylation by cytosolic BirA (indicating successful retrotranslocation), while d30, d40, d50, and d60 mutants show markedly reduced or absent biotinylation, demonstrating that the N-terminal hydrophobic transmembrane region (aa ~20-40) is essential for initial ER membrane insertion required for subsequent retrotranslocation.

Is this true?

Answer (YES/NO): NO